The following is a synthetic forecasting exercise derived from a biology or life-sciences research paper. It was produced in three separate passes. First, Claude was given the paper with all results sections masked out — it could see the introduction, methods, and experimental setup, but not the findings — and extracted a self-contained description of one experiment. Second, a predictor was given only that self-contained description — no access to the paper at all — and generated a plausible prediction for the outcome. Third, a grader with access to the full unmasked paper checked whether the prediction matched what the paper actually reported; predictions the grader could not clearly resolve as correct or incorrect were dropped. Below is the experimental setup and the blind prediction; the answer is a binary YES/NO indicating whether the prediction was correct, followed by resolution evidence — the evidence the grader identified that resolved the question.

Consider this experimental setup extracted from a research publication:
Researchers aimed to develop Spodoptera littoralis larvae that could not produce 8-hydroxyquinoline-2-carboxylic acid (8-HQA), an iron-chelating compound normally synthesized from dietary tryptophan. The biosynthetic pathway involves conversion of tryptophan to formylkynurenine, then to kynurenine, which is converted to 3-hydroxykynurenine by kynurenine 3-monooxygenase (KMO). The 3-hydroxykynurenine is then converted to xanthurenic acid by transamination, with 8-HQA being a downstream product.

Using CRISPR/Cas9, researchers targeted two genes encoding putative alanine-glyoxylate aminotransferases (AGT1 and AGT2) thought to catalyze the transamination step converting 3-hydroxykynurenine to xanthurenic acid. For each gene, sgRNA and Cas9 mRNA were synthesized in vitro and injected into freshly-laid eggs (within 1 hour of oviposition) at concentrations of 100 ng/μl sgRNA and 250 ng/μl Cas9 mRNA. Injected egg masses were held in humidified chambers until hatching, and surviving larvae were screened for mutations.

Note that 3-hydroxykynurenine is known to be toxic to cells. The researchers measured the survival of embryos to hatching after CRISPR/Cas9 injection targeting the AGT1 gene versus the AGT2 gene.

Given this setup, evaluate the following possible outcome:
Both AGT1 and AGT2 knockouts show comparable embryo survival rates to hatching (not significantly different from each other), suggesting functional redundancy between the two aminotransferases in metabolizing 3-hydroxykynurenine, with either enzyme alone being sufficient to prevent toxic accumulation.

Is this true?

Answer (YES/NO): NO